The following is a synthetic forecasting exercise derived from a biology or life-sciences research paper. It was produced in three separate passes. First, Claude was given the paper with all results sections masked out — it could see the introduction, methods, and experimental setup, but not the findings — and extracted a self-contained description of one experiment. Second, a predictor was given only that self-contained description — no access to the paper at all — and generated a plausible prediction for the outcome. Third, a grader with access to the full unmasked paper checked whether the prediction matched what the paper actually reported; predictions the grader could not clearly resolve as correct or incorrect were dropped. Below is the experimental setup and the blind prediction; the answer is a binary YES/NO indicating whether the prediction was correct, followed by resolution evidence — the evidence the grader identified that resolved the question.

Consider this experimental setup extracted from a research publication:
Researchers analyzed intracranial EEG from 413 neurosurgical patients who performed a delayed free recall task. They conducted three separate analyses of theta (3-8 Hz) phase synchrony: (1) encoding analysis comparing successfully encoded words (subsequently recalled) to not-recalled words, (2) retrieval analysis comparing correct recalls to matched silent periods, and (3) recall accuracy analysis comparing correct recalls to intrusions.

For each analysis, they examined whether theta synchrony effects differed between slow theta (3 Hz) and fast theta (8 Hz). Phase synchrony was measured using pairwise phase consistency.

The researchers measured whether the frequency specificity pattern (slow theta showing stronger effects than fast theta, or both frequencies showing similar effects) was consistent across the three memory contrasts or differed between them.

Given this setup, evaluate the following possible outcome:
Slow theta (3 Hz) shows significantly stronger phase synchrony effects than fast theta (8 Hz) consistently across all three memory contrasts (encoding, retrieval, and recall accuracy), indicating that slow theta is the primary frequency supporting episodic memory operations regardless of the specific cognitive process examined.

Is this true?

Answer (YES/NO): NO